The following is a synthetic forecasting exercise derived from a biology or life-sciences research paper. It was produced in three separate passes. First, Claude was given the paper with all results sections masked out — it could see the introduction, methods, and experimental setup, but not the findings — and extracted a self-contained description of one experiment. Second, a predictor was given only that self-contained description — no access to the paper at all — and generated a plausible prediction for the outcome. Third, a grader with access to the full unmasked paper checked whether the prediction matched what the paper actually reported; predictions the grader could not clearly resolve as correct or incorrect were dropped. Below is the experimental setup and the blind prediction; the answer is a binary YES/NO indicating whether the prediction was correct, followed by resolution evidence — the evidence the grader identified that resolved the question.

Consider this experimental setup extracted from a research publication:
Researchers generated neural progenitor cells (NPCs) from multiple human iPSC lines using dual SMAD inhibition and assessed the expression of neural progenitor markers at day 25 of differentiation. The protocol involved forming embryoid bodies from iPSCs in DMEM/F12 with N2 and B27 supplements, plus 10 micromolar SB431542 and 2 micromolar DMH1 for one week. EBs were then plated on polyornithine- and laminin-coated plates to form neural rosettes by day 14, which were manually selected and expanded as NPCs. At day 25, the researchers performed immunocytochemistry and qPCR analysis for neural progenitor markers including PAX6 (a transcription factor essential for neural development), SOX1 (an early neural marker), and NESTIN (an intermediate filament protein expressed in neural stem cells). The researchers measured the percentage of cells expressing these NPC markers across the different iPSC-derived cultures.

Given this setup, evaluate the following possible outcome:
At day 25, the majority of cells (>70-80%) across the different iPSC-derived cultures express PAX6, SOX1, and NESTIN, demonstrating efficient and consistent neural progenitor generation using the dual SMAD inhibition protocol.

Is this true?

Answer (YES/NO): NO